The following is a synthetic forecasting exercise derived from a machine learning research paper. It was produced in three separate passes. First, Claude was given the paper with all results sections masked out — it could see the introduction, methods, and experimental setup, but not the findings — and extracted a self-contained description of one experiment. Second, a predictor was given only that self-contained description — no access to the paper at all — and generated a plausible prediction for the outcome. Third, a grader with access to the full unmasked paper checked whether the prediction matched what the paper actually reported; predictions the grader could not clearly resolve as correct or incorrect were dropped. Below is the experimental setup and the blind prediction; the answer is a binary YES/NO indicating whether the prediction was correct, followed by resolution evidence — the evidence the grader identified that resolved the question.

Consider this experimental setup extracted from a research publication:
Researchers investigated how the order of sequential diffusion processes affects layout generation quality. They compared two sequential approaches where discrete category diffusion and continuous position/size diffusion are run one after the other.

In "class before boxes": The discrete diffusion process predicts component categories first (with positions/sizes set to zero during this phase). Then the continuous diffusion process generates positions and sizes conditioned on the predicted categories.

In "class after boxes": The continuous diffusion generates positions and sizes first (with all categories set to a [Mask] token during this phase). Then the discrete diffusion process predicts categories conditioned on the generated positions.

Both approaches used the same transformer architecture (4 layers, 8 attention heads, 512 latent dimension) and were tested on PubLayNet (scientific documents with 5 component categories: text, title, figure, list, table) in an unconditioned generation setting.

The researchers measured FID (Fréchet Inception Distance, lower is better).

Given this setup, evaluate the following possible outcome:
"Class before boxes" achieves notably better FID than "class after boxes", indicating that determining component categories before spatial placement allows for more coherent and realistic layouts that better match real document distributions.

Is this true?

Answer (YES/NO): NO